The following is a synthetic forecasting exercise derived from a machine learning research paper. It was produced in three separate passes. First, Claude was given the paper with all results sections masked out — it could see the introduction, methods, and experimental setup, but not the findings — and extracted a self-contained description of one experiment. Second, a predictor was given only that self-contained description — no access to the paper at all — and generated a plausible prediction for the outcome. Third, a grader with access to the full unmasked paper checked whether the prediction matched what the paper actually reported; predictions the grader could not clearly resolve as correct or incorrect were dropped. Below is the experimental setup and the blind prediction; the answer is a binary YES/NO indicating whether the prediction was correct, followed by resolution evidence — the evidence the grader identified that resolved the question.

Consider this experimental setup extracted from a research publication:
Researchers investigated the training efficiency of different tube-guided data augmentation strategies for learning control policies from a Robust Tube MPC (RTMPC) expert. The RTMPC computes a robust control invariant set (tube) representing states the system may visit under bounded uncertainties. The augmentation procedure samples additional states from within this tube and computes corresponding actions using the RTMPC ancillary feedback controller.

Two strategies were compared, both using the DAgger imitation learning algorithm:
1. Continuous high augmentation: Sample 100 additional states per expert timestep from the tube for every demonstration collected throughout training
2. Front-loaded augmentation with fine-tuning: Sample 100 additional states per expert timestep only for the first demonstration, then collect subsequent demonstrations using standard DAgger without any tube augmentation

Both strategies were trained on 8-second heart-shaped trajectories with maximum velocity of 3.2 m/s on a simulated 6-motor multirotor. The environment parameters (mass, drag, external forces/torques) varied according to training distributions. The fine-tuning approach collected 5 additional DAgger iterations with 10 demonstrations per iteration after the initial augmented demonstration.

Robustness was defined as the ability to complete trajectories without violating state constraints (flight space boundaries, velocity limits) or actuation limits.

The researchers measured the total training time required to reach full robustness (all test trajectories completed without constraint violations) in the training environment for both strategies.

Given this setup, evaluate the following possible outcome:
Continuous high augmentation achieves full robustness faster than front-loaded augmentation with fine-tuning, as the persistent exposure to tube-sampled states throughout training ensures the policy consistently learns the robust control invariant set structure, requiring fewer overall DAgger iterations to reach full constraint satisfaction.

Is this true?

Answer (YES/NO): NO